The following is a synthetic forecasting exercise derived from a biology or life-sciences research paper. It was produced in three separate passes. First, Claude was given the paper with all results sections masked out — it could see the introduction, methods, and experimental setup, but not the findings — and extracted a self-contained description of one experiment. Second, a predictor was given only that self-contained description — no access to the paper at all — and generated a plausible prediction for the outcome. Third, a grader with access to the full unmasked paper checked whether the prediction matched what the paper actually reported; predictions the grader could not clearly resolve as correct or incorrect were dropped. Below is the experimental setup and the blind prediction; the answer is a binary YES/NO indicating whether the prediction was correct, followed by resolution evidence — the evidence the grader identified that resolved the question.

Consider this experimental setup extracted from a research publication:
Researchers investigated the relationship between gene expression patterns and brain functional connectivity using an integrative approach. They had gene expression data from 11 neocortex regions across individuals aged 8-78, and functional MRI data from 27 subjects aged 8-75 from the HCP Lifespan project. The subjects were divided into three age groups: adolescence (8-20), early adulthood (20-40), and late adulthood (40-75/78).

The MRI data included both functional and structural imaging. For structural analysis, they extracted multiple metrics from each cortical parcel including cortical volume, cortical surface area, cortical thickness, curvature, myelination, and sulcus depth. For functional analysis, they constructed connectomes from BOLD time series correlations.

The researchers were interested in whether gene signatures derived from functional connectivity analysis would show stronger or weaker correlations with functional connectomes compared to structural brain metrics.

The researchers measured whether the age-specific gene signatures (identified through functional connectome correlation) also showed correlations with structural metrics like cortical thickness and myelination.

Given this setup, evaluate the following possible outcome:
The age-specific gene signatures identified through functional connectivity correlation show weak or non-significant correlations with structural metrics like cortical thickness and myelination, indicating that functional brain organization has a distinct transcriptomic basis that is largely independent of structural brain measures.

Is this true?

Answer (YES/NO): NO